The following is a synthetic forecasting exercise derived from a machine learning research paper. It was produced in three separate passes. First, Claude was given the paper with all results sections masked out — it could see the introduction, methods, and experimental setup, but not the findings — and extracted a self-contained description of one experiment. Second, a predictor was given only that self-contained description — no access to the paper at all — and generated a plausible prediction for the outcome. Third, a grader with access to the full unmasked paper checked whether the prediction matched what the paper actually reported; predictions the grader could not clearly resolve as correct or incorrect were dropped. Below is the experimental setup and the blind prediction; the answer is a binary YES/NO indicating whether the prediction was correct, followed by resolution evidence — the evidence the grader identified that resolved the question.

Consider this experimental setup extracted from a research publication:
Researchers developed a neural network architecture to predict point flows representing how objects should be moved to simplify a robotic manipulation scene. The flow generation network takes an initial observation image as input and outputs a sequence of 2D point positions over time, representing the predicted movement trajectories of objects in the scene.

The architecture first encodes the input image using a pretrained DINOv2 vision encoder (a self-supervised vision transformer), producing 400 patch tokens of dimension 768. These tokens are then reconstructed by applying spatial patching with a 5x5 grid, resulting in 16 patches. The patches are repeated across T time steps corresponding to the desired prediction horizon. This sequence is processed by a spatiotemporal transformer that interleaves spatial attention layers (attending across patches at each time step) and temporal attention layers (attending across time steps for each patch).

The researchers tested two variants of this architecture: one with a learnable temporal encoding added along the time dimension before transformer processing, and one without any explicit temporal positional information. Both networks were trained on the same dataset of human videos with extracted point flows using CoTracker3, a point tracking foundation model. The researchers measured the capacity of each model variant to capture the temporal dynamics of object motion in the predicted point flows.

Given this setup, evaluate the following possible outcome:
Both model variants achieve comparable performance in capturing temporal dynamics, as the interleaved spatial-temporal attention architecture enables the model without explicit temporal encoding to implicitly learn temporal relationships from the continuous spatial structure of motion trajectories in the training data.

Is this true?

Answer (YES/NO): NO